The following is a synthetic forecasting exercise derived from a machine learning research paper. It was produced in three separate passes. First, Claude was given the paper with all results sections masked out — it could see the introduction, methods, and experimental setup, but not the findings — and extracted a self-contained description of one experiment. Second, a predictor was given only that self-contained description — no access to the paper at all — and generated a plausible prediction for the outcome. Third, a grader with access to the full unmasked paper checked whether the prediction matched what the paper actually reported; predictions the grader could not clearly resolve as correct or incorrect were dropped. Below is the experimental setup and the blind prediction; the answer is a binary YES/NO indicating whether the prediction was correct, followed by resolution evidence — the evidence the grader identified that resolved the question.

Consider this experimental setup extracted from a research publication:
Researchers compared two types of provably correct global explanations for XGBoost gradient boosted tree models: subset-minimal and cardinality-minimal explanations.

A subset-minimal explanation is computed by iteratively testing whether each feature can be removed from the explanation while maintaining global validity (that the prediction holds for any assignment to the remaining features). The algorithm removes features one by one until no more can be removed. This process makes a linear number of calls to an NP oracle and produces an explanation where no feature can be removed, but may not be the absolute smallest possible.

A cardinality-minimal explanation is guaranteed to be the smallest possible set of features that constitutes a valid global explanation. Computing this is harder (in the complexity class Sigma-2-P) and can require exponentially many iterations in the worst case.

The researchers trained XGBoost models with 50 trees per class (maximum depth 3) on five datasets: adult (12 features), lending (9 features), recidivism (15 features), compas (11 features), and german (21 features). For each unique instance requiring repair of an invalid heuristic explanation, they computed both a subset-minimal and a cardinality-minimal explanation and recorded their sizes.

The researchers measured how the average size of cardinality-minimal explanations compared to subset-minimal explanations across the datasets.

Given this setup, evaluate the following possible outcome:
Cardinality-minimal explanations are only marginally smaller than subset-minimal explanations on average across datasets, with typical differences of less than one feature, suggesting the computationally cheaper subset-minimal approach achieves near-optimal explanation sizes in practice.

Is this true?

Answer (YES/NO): NO